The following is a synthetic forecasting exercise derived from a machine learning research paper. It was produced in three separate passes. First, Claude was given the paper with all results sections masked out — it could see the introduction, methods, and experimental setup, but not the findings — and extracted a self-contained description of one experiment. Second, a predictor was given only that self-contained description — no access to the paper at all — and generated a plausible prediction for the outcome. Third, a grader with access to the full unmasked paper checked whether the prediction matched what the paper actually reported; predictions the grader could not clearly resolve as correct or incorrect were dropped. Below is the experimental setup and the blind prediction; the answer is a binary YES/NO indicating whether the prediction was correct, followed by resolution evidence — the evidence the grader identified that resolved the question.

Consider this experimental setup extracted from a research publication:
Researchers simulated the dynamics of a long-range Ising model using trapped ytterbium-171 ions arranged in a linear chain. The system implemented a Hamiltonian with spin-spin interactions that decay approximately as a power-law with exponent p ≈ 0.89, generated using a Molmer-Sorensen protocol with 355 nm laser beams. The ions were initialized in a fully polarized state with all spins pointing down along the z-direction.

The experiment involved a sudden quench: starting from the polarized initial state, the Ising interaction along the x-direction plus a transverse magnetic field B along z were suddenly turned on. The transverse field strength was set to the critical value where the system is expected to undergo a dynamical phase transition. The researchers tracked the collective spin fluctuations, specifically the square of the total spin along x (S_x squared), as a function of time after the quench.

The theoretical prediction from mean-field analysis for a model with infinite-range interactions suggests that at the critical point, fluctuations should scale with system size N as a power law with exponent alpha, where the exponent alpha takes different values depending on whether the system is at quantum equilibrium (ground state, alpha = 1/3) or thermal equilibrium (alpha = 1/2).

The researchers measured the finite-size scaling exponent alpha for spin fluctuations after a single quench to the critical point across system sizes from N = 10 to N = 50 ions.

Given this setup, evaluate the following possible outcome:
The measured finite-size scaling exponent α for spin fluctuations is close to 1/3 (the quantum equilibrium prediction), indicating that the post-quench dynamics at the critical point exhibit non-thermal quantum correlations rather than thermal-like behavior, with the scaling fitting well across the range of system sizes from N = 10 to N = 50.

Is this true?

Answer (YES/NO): NO